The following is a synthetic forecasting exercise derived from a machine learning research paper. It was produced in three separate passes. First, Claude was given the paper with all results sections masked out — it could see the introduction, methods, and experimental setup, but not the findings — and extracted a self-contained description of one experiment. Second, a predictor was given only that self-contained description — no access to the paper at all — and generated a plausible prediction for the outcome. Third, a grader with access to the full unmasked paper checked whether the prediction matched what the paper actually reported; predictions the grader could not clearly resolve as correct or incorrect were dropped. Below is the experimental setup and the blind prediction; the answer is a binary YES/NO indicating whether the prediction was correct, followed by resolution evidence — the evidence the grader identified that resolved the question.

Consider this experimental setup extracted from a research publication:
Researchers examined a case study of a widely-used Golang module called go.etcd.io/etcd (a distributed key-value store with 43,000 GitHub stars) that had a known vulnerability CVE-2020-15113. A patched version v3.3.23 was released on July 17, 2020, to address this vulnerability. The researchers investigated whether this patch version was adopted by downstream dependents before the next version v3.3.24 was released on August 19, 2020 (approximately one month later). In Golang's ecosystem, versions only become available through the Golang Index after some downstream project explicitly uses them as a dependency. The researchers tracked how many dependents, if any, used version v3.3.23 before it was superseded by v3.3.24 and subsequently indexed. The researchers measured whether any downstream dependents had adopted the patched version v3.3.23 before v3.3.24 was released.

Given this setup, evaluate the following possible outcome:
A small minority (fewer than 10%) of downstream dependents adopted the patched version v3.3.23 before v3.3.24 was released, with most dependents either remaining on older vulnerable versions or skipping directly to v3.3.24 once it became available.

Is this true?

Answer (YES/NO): NO